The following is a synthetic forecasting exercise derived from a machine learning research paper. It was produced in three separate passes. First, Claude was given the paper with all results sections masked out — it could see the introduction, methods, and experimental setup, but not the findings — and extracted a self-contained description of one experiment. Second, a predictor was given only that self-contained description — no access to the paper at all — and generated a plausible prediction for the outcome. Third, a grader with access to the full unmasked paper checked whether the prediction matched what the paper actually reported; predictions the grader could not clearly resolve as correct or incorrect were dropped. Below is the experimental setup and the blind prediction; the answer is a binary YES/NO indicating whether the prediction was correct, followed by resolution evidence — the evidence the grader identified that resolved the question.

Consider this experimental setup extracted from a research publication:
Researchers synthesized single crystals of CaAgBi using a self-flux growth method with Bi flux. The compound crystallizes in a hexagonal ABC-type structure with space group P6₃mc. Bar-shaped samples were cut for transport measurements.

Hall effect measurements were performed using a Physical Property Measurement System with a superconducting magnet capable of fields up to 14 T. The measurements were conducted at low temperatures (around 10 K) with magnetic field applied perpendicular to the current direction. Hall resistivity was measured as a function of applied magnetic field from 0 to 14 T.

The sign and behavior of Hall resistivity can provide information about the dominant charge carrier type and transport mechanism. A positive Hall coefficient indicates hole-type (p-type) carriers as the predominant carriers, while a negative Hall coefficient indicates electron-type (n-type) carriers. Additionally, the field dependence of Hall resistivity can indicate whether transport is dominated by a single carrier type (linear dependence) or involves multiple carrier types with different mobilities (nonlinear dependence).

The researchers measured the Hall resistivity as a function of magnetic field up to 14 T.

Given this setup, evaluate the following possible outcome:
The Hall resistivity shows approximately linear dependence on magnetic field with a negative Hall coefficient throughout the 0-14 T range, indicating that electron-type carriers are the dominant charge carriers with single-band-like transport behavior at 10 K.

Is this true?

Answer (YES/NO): NO